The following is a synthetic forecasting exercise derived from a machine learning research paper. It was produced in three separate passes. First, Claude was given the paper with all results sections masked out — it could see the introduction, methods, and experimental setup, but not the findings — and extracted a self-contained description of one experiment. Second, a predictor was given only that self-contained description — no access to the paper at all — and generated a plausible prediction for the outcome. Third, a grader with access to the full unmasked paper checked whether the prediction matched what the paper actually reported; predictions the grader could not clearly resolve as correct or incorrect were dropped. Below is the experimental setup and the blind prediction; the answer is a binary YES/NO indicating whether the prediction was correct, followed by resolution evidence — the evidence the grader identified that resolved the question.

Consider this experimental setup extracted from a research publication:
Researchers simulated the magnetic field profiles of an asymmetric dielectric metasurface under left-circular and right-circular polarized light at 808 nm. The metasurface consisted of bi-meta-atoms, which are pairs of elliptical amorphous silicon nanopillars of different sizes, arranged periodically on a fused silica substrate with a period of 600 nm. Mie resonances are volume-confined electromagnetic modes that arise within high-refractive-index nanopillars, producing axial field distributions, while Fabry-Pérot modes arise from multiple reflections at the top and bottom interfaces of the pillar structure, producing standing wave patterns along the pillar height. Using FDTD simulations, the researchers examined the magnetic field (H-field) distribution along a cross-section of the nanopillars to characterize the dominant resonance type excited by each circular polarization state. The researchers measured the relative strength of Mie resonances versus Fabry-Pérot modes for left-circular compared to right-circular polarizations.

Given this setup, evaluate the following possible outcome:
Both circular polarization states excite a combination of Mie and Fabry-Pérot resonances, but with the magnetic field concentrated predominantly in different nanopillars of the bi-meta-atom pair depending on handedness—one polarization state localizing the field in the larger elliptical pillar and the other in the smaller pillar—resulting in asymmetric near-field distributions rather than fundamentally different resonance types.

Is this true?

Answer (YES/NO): NO